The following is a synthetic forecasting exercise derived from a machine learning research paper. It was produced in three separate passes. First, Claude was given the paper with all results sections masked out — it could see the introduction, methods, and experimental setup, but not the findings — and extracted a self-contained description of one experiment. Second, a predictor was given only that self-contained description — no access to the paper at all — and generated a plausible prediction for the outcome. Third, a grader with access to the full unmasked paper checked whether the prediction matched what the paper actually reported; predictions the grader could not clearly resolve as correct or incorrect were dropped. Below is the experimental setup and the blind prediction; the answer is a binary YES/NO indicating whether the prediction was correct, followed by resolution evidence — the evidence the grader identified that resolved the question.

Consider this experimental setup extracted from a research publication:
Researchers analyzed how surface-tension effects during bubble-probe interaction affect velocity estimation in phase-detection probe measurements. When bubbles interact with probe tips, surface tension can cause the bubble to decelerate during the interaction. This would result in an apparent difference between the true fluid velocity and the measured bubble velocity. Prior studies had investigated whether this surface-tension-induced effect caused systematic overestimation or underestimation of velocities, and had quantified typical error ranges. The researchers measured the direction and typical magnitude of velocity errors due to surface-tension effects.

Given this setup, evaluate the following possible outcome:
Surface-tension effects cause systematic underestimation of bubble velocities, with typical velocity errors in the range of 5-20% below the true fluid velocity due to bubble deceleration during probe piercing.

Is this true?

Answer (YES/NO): NO